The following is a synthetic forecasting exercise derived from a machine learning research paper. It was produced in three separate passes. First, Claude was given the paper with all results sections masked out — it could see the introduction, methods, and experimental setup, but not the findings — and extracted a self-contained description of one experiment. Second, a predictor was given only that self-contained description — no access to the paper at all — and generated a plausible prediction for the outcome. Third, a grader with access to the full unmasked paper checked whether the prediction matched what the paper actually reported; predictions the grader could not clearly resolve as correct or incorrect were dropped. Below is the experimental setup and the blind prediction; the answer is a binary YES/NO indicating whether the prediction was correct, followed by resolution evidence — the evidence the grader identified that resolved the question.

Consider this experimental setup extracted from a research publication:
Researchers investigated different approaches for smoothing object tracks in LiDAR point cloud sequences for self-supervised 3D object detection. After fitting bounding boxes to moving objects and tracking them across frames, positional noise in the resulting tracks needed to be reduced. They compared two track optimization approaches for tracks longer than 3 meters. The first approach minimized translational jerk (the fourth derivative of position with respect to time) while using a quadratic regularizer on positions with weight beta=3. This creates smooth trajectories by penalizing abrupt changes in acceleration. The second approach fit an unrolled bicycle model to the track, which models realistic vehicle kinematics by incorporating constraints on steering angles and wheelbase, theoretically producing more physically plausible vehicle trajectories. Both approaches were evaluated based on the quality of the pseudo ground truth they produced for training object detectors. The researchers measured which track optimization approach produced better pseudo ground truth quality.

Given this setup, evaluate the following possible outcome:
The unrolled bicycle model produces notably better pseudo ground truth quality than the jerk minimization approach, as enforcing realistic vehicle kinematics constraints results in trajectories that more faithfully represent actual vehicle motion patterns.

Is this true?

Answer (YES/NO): NO